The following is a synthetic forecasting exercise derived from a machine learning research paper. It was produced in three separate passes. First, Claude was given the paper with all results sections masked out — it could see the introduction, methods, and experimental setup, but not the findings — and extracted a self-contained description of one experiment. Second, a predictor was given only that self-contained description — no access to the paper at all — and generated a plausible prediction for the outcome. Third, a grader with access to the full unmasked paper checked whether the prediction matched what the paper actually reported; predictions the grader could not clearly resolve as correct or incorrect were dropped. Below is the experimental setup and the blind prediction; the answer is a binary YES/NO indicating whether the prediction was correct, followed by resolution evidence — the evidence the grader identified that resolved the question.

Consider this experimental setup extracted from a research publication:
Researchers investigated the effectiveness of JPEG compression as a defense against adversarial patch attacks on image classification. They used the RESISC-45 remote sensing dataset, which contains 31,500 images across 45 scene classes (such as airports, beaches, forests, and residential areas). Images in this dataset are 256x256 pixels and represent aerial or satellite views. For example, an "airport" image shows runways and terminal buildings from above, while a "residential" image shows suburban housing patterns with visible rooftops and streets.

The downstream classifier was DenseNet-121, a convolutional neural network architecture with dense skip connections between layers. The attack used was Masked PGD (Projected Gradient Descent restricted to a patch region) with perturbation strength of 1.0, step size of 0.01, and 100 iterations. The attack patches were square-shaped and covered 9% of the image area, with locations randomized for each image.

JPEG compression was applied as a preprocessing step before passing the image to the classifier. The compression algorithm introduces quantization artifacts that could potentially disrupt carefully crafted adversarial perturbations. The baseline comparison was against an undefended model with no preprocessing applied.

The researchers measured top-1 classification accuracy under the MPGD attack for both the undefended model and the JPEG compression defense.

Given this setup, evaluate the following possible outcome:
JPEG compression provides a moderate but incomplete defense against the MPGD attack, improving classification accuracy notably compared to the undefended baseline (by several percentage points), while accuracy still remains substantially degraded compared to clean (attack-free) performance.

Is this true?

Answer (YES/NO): NO